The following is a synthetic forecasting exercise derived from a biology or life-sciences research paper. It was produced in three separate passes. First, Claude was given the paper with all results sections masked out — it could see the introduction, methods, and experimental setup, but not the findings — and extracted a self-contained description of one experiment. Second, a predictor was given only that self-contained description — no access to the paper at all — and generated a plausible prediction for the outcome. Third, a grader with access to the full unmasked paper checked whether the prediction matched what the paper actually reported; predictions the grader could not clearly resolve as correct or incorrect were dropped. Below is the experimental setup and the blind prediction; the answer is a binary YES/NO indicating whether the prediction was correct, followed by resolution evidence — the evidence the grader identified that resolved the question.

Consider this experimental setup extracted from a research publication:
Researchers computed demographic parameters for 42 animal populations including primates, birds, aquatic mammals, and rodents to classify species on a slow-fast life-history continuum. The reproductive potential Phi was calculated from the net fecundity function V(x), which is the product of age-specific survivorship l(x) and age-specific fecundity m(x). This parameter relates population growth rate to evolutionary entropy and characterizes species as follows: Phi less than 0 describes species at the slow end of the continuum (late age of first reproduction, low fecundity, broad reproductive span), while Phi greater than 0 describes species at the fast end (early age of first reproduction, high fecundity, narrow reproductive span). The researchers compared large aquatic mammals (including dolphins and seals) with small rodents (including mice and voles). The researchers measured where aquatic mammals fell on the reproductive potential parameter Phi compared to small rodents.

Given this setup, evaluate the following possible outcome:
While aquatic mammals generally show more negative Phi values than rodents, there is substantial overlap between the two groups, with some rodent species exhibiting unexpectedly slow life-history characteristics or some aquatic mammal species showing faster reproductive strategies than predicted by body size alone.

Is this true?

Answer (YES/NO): NO